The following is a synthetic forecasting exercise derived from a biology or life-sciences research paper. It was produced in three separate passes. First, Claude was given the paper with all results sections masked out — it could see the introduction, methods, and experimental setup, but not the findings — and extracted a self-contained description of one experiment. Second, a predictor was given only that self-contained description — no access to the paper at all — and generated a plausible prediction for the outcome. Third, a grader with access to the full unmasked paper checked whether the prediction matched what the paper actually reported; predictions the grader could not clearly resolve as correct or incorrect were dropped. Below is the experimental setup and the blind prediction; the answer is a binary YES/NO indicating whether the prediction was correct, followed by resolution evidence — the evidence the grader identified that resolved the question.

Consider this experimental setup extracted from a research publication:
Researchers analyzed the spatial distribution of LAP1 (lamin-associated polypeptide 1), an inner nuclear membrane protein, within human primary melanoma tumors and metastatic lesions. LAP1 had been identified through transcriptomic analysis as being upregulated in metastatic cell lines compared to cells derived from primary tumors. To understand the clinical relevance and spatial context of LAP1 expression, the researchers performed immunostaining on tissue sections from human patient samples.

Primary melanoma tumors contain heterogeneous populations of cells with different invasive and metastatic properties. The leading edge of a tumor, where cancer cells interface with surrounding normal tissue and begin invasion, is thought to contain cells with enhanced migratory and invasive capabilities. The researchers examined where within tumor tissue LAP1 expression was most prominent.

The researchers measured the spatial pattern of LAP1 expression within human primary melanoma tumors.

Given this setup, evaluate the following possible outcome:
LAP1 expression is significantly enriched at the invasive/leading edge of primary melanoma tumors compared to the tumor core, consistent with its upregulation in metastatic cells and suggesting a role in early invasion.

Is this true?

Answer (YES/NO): YES